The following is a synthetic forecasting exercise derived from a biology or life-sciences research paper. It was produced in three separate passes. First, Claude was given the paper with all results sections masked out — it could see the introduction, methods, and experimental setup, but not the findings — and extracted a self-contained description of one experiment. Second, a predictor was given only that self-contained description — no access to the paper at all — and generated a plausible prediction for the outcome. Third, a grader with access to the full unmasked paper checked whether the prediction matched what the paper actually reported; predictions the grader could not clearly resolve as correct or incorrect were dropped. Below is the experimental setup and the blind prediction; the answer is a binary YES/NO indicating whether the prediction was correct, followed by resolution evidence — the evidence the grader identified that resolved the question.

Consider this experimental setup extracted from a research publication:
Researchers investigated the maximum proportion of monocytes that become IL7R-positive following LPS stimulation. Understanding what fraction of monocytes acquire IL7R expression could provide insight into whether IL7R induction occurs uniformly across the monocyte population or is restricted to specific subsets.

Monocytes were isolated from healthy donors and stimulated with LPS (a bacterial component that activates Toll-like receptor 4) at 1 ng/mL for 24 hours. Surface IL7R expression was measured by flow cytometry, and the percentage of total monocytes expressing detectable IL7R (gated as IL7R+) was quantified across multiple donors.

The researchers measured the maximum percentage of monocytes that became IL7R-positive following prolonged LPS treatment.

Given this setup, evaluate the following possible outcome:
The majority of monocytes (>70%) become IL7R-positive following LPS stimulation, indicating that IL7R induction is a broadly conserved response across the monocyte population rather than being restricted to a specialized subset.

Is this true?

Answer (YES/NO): NO